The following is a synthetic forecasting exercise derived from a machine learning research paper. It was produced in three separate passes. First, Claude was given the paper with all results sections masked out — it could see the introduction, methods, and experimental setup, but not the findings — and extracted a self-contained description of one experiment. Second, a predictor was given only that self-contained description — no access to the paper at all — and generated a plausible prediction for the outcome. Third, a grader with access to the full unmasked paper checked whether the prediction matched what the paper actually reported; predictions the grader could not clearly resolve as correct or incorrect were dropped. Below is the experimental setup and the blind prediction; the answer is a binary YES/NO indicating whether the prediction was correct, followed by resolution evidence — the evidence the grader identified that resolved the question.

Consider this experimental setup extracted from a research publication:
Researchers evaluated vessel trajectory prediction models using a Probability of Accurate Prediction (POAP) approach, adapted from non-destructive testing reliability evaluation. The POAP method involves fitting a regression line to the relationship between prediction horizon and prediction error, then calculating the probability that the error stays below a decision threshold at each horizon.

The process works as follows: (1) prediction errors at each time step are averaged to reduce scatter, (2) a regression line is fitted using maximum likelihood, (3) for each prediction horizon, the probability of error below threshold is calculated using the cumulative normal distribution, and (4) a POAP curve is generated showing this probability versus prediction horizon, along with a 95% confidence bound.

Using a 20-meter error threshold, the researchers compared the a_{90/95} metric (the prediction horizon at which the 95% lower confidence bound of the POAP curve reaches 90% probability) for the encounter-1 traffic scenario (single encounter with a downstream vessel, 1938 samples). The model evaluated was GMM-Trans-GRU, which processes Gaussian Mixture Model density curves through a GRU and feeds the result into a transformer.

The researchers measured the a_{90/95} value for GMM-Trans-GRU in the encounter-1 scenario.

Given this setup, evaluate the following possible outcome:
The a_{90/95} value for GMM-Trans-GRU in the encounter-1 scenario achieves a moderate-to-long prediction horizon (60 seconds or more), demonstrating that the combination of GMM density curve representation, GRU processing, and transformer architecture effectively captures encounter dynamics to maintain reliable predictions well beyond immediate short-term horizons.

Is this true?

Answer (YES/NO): YES